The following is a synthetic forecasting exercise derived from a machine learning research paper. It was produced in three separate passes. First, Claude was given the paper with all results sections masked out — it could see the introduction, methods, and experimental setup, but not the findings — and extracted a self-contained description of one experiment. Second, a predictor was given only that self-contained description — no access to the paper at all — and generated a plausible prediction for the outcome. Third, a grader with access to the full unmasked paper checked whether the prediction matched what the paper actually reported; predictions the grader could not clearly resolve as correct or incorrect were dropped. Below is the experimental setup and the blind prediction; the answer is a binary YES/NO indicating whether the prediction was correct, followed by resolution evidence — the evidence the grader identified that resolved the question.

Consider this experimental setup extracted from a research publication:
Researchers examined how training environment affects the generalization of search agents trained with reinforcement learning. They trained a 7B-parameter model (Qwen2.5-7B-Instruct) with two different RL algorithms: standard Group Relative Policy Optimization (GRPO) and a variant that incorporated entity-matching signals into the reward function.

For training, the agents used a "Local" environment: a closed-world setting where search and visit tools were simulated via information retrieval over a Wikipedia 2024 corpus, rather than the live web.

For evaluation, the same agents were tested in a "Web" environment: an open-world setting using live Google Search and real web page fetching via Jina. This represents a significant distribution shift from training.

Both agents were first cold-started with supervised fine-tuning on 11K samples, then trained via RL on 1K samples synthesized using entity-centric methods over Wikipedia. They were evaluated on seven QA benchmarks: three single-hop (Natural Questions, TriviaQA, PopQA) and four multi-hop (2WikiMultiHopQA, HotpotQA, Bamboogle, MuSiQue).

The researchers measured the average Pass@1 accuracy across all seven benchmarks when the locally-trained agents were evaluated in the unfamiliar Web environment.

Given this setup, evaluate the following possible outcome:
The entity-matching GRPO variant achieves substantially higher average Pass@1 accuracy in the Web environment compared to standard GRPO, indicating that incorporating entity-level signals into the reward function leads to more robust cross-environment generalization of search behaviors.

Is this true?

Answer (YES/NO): NO